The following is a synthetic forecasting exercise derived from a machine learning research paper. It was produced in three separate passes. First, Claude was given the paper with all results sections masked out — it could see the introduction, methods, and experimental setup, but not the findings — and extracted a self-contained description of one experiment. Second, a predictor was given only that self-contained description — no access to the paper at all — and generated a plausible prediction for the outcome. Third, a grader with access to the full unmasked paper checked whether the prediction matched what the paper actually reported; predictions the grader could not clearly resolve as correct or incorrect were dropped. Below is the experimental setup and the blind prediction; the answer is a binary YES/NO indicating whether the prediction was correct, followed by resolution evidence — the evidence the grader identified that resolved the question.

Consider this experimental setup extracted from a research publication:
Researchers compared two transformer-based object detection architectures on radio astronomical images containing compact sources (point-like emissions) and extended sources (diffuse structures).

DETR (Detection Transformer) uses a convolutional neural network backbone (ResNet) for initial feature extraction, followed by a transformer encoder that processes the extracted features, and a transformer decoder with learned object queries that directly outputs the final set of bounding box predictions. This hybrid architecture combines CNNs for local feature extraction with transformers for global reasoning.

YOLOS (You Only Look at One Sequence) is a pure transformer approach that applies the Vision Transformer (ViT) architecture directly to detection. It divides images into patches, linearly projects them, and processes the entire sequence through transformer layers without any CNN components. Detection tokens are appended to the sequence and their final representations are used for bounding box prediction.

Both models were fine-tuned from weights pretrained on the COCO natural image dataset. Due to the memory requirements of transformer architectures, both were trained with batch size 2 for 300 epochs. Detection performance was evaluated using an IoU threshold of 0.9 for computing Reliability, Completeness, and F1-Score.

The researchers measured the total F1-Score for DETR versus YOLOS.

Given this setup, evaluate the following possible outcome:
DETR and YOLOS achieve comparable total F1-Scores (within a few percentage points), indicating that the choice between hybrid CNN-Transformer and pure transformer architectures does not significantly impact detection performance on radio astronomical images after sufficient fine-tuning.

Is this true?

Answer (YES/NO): NO